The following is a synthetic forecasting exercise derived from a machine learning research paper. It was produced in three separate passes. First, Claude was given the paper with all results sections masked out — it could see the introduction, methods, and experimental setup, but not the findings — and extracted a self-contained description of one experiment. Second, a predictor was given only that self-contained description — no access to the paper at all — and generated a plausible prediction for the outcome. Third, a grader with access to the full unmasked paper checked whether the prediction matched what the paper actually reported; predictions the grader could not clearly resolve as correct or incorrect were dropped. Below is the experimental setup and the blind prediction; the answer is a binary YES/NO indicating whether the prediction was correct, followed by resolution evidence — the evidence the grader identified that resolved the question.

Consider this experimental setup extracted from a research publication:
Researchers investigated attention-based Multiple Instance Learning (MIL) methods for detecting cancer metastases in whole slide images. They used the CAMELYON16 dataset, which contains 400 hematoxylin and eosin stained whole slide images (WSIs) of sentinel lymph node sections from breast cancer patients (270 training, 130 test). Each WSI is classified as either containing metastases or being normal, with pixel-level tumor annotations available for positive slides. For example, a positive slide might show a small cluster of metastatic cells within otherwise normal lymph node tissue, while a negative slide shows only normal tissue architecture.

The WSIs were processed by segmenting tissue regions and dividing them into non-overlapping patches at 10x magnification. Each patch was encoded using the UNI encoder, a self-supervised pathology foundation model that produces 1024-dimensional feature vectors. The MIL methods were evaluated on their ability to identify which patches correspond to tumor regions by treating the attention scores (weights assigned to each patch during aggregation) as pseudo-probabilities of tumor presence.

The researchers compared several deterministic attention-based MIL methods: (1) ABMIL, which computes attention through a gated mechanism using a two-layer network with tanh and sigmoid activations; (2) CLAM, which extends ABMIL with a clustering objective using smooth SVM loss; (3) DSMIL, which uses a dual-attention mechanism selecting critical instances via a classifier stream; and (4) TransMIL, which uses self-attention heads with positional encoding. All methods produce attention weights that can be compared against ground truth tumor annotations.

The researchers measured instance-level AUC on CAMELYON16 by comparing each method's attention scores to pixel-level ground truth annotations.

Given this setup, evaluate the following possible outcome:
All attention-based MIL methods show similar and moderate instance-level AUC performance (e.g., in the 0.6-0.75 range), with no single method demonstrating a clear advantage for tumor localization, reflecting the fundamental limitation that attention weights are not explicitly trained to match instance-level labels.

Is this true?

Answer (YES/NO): NO